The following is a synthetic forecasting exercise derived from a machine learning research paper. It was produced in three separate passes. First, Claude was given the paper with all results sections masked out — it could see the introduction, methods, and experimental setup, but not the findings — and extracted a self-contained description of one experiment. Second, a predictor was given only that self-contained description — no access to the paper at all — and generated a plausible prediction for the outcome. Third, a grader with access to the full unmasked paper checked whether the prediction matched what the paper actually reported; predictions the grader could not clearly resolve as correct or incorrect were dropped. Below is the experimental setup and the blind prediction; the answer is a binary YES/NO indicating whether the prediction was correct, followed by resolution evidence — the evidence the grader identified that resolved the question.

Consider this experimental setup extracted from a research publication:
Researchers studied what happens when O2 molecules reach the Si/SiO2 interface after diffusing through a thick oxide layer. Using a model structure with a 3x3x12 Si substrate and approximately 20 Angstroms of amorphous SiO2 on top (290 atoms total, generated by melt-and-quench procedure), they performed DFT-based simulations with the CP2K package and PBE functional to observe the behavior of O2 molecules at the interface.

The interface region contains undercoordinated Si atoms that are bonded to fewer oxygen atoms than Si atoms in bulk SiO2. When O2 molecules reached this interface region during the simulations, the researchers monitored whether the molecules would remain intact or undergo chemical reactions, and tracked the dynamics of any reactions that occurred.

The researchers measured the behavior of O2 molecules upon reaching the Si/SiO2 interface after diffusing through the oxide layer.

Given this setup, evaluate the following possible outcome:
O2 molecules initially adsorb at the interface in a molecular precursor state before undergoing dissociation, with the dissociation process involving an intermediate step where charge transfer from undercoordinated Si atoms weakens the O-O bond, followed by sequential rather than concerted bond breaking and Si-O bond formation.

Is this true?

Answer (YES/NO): NO